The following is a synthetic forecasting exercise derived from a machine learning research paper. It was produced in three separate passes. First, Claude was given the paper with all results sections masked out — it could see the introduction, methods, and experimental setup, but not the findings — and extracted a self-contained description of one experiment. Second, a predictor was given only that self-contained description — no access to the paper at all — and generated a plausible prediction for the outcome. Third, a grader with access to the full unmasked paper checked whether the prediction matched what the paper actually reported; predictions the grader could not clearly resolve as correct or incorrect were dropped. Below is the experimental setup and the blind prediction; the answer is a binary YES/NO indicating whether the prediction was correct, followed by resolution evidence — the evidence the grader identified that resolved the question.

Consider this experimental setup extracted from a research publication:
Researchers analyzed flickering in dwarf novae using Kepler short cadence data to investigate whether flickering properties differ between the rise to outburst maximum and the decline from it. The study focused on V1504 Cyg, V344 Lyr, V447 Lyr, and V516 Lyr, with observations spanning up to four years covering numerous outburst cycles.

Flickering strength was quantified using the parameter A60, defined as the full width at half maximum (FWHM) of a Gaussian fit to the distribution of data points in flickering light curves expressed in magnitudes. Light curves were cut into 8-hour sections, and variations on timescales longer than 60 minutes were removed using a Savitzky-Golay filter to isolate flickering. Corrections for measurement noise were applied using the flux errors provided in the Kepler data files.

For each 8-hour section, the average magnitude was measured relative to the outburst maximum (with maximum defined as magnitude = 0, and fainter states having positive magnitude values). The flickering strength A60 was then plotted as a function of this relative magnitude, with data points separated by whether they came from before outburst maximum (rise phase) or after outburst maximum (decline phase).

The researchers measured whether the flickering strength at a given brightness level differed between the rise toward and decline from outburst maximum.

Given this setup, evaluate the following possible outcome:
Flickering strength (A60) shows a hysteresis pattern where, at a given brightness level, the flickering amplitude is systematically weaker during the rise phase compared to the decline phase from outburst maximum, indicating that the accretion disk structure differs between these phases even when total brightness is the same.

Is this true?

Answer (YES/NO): YES